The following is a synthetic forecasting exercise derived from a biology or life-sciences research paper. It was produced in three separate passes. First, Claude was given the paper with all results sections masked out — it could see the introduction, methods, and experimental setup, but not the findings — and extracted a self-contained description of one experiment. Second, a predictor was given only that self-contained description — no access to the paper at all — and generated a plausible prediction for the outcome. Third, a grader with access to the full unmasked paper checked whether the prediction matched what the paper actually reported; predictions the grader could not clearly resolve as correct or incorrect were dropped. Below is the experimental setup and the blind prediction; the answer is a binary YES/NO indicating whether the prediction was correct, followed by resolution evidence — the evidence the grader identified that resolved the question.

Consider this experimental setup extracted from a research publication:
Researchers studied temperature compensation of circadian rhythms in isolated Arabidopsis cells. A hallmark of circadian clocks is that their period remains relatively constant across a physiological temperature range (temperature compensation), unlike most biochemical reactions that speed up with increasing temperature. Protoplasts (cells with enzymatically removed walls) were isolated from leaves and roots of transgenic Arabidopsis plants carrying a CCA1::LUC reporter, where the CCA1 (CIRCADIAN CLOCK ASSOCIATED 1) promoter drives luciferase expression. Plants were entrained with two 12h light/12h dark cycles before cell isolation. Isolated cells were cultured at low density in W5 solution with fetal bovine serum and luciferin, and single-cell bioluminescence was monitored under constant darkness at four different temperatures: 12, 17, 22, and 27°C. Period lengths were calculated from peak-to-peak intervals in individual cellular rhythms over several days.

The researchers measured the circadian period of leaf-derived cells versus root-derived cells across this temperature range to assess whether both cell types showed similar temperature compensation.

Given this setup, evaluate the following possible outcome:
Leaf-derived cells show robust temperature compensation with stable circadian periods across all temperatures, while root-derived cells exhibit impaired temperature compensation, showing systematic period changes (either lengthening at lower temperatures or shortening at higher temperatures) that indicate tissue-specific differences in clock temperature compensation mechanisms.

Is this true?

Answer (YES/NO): NO